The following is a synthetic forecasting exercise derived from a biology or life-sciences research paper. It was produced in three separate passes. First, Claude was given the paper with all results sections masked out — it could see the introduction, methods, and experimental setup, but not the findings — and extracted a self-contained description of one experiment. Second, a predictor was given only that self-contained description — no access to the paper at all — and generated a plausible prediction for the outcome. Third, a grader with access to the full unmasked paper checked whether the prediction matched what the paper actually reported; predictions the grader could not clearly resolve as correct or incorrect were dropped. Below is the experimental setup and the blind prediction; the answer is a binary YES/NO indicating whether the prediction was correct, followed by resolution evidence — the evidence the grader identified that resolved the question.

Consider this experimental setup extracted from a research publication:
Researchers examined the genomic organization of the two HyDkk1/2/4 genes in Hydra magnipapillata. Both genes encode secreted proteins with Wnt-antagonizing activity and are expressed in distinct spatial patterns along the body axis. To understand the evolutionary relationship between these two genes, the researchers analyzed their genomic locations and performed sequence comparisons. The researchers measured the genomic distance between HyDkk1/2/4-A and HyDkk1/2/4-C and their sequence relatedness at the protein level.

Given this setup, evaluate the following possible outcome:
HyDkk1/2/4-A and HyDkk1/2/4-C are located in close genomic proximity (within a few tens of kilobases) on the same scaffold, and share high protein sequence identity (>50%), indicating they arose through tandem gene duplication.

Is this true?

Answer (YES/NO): NO